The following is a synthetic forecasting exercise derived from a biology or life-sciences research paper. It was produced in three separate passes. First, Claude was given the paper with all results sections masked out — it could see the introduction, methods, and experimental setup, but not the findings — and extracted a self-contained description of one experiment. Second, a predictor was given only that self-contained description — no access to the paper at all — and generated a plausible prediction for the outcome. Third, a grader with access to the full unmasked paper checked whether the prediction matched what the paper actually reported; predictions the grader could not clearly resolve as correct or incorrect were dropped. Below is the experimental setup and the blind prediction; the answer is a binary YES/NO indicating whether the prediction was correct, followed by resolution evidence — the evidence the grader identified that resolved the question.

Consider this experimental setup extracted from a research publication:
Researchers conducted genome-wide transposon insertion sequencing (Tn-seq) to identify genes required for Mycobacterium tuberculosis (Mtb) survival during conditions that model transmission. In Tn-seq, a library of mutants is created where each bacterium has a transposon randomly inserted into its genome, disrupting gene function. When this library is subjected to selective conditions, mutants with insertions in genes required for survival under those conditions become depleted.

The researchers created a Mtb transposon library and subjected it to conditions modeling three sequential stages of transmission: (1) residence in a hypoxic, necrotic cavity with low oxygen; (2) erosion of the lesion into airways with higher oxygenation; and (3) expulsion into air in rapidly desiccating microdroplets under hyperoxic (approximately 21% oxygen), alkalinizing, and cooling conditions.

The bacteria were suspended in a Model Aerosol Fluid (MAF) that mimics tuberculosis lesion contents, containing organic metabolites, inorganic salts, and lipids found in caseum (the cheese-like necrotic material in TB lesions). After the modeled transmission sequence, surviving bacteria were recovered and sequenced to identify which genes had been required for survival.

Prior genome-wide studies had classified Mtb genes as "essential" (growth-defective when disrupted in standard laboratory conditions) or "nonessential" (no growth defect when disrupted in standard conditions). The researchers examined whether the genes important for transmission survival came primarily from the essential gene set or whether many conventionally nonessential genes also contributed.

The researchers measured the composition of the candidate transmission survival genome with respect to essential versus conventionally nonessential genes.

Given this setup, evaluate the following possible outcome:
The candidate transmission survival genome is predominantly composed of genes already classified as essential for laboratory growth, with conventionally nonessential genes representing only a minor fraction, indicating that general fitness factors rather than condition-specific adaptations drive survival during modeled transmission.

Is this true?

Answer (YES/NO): NO